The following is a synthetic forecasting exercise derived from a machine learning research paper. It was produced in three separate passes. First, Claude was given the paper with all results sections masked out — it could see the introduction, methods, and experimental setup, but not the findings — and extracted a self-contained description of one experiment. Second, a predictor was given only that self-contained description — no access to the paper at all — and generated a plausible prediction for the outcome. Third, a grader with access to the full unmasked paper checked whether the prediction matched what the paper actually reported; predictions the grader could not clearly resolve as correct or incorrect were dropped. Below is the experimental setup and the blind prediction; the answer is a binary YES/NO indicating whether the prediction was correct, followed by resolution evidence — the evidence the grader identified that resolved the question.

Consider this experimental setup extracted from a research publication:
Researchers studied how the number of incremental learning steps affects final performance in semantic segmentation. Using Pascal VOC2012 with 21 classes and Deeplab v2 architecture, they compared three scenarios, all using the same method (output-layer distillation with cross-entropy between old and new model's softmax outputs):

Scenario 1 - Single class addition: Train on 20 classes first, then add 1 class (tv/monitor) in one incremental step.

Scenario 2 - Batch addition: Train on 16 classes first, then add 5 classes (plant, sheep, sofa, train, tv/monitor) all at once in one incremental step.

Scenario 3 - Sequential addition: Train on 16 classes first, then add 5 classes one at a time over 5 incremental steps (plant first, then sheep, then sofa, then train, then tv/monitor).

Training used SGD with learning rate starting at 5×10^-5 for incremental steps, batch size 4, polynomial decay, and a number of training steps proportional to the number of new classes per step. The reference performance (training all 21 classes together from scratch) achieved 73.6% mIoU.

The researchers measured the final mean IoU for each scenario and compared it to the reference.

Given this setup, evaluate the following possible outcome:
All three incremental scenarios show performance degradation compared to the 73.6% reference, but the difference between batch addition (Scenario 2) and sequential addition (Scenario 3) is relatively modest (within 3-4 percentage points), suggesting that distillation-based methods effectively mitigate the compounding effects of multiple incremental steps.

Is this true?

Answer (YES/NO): NO